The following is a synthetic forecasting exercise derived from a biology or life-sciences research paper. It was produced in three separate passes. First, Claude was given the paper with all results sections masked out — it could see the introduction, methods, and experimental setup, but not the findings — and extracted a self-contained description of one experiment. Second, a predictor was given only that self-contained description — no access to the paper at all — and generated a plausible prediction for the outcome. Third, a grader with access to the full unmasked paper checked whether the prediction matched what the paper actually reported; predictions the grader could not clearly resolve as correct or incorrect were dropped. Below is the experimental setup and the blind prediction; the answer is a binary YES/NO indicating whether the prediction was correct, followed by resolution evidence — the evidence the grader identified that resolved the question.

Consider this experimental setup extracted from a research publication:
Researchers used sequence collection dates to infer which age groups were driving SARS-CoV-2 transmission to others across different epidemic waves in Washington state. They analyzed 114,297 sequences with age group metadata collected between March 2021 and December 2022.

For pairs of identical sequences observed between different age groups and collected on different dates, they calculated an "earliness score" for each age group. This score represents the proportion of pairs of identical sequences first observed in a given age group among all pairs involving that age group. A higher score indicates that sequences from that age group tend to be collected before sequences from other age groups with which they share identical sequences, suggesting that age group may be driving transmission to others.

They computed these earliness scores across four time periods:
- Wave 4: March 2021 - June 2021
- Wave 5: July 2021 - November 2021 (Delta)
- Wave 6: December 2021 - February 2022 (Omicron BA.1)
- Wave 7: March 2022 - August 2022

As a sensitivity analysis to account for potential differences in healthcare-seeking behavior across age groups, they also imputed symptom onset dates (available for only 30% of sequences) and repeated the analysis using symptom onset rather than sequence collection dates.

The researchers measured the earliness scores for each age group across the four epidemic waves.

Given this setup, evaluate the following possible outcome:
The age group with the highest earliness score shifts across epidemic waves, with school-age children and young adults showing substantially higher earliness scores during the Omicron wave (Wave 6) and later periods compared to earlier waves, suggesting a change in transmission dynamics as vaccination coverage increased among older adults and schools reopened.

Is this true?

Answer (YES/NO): NO